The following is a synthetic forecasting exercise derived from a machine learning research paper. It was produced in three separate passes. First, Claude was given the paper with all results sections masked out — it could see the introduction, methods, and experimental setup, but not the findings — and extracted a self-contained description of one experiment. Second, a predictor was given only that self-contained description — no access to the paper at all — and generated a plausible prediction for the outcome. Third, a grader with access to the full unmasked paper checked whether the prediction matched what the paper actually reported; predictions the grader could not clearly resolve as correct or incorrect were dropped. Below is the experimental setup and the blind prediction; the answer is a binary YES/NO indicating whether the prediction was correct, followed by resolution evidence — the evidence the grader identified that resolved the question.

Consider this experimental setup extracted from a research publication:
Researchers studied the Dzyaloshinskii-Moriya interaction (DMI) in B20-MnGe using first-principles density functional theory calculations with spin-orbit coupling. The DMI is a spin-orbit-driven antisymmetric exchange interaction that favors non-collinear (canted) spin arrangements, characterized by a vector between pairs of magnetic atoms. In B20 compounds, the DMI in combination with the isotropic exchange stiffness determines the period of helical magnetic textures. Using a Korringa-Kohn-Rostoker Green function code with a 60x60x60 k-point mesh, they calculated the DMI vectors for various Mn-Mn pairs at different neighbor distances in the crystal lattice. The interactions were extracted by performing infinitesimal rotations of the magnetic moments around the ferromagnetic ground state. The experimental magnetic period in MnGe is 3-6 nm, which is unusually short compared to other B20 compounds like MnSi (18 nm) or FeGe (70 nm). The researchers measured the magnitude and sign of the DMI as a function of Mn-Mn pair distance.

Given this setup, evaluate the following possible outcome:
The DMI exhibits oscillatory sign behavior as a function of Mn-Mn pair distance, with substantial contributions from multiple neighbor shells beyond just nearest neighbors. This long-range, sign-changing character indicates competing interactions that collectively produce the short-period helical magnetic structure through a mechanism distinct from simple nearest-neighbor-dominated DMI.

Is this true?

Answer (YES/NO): NO